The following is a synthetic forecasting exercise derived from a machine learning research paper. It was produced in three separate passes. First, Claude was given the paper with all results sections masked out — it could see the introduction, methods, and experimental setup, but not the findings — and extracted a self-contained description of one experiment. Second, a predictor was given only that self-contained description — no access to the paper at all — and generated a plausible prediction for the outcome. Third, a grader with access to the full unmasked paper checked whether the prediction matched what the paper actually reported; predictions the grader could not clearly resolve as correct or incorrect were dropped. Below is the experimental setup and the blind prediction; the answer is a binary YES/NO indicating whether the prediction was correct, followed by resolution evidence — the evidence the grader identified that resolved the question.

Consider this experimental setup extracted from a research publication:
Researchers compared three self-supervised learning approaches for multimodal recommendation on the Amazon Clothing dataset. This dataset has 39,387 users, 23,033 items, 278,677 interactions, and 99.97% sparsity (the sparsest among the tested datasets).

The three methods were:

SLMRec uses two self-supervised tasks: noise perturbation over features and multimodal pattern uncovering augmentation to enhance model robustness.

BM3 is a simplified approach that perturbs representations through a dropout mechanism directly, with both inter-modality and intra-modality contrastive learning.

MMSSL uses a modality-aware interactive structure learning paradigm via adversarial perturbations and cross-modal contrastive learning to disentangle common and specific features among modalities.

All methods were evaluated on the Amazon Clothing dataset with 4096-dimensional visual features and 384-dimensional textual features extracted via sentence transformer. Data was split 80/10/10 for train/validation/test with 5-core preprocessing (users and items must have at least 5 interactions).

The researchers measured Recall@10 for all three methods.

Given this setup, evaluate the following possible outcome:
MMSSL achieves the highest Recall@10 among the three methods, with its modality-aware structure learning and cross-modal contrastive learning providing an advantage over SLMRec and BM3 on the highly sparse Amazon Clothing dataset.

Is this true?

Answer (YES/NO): YES